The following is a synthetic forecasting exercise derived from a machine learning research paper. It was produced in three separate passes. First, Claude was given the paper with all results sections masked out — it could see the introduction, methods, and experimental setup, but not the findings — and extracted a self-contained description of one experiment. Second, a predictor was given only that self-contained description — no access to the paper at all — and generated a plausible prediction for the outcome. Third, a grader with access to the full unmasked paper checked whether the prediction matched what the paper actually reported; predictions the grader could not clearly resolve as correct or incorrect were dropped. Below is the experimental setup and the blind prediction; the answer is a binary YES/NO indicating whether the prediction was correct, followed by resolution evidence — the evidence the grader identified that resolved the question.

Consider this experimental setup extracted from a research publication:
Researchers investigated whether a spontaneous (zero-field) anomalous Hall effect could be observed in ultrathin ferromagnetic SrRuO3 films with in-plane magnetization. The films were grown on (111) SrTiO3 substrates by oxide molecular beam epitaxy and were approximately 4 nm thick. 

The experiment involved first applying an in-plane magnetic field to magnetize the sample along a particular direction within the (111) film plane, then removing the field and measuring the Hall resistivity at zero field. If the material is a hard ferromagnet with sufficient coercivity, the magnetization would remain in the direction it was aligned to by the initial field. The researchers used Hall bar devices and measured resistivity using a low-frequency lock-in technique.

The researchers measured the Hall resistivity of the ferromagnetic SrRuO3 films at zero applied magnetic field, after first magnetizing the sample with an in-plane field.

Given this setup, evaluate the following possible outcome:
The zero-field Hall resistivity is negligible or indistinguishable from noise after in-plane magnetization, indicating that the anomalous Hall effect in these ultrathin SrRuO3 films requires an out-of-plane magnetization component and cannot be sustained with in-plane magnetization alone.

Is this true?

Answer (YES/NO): NO